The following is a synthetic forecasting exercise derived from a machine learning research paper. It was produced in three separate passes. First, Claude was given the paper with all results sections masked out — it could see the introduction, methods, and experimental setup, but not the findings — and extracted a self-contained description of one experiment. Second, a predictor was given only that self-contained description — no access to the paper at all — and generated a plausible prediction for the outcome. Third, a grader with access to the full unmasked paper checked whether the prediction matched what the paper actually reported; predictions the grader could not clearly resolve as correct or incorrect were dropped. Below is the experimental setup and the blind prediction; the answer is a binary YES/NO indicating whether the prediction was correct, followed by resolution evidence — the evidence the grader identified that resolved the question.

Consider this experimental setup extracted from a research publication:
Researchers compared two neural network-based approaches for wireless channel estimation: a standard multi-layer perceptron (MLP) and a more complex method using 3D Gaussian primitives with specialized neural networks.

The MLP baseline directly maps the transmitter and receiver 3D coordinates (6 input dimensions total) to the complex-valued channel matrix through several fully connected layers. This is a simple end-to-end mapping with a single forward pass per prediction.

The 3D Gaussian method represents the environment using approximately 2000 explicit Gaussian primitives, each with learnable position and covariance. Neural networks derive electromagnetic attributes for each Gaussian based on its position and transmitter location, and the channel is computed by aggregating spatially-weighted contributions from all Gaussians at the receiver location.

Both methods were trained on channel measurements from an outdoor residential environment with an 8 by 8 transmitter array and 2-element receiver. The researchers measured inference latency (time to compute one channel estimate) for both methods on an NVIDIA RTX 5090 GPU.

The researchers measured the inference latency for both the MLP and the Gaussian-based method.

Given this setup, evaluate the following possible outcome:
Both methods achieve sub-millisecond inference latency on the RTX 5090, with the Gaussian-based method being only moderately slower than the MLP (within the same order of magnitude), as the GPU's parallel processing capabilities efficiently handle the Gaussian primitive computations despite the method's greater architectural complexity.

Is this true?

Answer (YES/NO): NO